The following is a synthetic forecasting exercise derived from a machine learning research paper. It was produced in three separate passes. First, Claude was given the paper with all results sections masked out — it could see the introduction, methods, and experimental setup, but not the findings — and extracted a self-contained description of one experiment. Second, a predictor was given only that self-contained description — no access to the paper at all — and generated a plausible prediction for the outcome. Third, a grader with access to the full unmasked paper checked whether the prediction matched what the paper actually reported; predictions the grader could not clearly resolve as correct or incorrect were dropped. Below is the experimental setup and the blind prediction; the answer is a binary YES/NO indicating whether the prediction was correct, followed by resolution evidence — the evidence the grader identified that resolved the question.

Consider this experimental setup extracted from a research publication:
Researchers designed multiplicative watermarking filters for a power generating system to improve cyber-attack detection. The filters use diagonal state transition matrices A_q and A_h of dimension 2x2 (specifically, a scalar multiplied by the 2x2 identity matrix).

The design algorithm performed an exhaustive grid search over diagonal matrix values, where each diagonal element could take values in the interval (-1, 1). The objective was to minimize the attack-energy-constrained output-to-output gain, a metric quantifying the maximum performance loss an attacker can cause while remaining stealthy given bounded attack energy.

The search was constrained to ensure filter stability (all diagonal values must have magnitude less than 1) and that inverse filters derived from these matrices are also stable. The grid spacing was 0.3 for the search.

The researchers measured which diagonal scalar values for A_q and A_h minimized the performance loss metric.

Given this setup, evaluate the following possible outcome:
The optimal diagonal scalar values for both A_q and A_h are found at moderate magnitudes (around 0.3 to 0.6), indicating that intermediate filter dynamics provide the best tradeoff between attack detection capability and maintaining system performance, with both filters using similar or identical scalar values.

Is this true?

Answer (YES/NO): NO